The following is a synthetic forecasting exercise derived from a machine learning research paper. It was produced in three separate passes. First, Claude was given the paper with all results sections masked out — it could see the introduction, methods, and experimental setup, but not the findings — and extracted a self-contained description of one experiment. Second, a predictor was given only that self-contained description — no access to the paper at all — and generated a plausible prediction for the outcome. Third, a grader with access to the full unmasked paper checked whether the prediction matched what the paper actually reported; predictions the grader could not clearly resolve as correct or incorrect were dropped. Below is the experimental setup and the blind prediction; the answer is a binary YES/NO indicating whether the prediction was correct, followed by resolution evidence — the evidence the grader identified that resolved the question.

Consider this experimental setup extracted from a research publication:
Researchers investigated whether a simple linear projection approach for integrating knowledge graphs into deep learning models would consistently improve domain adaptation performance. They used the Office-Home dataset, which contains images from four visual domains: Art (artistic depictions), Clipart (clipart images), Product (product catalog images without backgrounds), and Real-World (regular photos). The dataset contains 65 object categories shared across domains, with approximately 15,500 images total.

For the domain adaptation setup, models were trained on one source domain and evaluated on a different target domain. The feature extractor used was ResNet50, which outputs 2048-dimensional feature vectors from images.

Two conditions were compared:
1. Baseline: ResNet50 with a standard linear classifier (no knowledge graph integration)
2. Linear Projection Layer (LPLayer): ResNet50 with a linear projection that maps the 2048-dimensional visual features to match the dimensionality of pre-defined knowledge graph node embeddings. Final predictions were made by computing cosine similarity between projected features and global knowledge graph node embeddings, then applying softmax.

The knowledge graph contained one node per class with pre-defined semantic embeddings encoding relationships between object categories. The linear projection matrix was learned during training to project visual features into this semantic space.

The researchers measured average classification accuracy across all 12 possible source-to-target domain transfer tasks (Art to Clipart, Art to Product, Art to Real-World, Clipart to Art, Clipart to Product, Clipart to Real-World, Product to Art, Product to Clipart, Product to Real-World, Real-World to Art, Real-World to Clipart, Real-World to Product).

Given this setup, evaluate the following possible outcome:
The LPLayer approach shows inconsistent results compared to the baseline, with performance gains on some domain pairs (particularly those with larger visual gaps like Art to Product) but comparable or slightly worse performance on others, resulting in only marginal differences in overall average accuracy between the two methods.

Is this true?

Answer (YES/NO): NO